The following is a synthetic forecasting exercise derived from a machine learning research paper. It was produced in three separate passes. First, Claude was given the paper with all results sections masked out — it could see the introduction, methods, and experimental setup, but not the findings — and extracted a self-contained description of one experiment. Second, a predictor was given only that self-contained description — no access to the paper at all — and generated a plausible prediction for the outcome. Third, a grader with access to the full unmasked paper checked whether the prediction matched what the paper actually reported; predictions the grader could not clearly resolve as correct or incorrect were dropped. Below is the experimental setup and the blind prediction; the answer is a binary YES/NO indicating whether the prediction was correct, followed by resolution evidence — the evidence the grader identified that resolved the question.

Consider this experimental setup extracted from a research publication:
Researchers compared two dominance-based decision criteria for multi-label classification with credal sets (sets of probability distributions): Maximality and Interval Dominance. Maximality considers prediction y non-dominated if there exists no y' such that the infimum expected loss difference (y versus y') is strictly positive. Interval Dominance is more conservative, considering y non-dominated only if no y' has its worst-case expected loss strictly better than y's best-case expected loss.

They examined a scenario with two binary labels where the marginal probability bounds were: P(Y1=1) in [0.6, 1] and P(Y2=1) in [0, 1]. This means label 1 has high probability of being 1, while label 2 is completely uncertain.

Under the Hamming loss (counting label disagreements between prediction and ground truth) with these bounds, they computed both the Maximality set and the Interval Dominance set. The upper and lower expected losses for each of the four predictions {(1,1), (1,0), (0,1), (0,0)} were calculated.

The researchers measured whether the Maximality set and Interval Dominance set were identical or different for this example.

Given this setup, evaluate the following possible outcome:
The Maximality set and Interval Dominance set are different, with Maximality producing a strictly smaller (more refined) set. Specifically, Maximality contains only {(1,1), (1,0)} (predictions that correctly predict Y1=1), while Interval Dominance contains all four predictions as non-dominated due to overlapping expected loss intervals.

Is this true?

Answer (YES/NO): YES